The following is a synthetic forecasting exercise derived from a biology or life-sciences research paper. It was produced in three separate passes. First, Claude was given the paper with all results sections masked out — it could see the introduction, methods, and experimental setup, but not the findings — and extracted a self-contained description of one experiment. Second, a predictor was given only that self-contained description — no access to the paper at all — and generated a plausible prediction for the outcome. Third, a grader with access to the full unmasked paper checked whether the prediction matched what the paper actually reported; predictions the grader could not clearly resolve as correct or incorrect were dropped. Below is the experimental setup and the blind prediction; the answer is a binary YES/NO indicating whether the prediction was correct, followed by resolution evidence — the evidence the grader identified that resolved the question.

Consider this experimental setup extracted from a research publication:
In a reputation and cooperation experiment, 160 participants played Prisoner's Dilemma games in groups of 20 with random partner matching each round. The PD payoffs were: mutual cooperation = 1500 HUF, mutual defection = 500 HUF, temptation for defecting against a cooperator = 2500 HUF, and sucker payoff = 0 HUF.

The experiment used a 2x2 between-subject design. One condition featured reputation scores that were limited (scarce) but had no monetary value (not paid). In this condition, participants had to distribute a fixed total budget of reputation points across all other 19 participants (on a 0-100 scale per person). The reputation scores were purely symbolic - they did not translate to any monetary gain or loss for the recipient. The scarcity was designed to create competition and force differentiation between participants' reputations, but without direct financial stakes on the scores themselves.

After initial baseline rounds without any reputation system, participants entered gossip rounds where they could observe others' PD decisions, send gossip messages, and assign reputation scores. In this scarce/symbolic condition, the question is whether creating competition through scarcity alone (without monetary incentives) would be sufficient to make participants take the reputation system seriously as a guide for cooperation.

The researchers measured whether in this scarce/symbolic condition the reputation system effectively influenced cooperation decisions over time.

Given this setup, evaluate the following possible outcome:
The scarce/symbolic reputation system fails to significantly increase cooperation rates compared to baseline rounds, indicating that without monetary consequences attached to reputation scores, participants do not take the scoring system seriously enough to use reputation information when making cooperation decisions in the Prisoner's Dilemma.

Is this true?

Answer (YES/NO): YES